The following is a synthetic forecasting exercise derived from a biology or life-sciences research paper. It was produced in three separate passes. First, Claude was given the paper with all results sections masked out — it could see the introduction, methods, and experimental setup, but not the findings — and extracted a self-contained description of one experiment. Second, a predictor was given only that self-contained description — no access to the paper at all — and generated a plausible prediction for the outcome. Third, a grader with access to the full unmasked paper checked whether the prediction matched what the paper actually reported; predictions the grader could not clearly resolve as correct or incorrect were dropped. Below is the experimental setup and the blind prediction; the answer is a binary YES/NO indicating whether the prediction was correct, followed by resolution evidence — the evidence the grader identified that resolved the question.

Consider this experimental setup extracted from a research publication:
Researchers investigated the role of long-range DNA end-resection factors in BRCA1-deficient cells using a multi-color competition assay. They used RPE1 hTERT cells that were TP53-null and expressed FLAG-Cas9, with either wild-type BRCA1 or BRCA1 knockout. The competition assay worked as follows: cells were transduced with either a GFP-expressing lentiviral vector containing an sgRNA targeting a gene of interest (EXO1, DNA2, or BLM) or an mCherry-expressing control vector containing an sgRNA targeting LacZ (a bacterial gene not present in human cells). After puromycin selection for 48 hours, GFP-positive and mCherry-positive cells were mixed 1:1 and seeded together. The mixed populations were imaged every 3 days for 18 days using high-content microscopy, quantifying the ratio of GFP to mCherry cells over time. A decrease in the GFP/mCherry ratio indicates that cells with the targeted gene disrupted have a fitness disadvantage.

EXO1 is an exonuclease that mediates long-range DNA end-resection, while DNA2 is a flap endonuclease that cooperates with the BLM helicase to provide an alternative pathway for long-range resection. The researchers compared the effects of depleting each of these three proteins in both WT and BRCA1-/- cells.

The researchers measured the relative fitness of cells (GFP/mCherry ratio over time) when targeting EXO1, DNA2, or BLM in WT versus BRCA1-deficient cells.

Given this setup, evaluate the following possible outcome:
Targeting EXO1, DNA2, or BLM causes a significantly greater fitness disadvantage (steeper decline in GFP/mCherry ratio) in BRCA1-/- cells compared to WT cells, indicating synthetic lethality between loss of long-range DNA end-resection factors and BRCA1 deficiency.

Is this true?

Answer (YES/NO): NO